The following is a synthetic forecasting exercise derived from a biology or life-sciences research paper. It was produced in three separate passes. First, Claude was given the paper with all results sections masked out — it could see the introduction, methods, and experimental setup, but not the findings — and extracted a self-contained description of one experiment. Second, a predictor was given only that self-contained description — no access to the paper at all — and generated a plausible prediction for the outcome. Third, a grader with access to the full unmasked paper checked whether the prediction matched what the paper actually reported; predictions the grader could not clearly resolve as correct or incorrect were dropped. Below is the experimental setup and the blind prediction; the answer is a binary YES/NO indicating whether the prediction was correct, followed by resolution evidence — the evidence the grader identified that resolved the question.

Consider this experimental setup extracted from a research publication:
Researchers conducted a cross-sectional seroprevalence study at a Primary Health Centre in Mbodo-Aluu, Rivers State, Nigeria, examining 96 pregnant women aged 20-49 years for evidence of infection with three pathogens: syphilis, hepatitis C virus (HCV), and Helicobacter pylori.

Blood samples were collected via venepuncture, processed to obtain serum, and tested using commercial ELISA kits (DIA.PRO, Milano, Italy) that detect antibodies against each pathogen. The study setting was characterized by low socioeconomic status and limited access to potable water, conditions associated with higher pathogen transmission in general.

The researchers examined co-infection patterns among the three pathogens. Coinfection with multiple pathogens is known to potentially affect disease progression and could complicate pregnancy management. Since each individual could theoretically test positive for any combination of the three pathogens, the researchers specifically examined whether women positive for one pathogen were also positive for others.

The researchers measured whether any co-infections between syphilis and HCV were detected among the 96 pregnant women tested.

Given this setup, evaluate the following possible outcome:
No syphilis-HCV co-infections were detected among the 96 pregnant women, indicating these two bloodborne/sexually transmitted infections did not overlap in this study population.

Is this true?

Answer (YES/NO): YES